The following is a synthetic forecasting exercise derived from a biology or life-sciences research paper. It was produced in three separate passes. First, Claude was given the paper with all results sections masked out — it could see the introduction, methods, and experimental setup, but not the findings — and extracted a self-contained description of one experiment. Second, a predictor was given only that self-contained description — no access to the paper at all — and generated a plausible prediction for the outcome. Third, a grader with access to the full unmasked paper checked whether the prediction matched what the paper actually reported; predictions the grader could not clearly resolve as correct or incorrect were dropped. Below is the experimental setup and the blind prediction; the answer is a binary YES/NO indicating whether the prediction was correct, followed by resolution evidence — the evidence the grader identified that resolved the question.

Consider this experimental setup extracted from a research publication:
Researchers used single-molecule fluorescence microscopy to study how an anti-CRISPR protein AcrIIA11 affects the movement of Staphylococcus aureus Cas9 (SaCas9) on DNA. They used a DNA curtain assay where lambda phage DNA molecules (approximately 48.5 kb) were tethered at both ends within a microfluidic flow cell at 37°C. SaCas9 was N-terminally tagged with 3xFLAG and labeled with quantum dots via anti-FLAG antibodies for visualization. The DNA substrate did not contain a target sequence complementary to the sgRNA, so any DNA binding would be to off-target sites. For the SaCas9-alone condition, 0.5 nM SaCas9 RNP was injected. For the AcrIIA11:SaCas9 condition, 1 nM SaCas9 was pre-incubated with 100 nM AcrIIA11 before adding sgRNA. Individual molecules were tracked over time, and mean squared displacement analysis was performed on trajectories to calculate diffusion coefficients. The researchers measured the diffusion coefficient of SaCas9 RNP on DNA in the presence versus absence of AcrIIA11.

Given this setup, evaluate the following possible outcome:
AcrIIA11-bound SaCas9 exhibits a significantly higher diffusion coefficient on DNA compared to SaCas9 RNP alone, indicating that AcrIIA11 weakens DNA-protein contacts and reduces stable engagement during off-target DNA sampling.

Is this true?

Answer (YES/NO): NO